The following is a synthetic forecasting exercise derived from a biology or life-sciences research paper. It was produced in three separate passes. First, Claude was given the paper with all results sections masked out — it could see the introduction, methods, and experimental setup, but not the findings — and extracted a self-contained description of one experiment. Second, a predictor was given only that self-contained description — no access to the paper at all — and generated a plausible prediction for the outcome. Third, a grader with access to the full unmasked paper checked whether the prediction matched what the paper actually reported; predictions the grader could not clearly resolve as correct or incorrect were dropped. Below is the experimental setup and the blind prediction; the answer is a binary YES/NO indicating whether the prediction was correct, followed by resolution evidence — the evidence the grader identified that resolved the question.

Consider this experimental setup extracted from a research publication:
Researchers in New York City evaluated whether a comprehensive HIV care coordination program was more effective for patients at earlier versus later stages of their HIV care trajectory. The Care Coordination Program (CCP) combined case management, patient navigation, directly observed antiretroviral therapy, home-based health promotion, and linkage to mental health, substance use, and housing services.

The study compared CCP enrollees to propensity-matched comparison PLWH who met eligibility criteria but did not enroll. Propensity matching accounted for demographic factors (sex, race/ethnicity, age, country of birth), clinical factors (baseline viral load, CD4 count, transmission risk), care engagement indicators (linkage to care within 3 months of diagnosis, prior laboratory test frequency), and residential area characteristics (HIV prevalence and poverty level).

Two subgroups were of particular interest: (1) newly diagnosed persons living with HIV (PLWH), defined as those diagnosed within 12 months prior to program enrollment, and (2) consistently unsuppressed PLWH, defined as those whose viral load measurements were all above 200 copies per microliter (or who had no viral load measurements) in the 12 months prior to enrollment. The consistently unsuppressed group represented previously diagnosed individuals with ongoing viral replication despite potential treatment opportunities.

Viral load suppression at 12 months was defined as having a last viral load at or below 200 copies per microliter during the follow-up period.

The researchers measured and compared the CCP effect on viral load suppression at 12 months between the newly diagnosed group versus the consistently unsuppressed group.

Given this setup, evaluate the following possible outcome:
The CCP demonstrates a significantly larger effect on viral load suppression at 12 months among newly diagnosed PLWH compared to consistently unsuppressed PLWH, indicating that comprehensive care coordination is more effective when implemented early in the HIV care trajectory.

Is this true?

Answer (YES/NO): NO